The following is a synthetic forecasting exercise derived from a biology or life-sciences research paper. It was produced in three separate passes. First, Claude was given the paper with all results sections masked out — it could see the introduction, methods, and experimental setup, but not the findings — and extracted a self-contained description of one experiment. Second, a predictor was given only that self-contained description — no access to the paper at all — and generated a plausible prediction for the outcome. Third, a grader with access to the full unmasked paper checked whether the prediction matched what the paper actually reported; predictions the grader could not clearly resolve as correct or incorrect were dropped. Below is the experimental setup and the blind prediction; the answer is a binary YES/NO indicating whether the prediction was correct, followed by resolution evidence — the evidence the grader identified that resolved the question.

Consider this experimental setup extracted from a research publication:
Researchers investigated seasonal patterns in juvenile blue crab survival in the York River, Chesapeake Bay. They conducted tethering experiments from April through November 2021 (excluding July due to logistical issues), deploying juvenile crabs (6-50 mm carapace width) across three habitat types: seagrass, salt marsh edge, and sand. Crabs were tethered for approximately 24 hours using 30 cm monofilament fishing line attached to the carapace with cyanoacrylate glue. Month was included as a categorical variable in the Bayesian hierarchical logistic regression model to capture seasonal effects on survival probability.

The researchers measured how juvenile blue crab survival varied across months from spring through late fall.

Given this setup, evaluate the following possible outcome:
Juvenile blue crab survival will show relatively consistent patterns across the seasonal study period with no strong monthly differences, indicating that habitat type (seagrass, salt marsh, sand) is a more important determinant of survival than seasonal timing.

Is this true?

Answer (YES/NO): NO